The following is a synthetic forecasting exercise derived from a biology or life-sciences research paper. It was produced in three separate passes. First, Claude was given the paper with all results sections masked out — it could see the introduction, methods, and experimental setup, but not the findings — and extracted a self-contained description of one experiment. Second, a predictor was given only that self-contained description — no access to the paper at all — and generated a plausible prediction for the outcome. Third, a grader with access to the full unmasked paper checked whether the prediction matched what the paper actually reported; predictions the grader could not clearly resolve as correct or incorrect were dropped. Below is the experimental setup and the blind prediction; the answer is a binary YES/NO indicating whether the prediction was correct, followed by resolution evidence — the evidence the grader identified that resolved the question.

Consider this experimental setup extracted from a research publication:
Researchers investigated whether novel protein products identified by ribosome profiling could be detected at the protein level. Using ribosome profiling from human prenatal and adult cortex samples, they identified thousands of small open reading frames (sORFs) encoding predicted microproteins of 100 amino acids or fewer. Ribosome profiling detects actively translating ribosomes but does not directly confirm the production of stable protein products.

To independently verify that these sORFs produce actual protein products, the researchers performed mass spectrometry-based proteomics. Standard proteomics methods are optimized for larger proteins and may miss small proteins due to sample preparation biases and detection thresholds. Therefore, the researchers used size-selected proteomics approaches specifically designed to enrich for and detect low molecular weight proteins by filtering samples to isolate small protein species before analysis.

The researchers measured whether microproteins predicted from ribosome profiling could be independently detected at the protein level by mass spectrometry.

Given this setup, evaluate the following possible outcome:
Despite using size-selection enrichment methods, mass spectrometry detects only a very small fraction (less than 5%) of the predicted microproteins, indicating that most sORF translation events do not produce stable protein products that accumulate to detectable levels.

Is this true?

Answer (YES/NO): NO